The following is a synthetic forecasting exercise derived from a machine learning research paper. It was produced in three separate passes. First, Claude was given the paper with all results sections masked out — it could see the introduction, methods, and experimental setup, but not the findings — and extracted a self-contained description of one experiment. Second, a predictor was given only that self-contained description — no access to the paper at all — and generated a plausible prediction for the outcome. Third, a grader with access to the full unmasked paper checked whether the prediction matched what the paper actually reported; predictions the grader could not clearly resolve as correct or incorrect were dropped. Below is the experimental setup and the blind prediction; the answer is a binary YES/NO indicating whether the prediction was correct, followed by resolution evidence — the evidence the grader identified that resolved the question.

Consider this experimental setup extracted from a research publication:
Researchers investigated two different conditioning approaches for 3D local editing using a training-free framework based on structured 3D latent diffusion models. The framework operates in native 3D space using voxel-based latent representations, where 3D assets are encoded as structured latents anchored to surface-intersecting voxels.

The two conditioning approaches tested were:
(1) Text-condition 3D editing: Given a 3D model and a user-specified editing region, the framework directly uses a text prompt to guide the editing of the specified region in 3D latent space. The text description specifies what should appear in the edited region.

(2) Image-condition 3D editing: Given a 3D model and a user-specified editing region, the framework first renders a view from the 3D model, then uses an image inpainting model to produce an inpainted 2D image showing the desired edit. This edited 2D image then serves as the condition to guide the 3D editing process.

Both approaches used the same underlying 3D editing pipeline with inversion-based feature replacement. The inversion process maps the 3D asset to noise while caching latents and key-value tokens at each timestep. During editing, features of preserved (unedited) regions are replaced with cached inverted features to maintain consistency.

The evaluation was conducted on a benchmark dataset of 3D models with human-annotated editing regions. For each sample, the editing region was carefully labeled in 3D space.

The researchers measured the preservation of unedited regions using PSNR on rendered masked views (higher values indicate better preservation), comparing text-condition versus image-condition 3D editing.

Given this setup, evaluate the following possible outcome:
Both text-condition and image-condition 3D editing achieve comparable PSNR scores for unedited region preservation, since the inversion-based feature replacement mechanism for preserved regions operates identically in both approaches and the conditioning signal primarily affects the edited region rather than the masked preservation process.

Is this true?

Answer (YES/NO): NO